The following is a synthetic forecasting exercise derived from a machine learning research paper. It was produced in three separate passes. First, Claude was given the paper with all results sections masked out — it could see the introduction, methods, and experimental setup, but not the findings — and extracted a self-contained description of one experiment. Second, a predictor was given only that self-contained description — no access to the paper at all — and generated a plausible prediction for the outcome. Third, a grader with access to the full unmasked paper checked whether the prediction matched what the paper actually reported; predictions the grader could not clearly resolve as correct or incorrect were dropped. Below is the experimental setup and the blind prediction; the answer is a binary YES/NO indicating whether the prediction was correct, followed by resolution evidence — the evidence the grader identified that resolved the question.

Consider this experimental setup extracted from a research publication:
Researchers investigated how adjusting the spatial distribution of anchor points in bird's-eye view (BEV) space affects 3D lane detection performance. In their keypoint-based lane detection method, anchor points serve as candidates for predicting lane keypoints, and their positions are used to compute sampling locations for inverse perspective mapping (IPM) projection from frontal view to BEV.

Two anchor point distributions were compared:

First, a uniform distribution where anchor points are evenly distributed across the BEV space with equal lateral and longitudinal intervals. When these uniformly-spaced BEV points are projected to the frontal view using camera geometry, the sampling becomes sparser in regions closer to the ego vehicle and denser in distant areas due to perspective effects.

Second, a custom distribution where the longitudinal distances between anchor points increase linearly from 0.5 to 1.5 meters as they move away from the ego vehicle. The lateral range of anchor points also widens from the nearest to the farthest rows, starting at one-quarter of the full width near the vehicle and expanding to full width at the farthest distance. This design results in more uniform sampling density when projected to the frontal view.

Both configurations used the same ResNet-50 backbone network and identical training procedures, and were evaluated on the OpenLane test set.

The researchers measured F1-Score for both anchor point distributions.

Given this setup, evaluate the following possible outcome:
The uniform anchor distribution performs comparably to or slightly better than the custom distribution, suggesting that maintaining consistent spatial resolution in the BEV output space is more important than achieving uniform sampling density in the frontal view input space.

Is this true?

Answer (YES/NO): NO